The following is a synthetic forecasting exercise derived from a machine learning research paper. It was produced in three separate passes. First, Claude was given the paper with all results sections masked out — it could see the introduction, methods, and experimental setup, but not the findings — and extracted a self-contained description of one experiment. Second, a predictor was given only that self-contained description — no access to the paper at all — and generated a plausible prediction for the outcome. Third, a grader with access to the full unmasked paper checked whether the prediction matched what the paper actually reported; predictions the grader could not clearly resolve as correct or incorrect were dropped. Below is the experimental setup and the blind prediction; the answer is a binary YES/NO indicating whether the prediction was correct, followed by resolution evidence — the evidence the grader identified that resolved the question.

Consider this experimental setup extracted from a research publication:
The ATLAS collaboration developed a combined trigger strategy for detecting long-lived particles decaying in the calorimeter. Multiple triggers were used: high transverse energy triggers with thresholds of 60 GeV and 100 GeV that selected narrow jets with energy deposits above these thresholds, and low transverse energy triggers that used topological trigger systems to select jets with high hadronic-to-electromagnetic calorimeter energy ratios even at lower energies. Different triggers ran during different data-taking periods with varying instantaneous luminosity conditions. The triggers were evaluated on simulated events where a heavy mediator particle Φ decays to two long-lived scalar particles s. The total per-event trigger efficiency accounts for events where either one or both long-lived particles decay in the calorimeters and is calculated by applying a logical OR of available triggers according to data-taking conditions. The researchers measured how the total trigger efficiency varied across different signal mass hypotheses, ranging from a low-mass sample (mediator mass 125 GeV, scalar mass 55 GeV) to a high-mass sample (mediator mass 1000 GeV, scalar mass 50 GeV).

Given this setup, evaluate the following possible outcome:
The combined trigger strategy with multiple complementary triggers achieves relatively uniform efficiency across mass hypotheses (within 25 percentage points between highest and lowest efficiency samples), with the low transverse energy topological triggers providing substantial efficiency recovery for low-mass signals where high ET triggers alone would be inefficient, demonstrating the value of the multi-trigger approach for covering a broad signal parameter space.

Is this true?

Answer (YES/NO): NO